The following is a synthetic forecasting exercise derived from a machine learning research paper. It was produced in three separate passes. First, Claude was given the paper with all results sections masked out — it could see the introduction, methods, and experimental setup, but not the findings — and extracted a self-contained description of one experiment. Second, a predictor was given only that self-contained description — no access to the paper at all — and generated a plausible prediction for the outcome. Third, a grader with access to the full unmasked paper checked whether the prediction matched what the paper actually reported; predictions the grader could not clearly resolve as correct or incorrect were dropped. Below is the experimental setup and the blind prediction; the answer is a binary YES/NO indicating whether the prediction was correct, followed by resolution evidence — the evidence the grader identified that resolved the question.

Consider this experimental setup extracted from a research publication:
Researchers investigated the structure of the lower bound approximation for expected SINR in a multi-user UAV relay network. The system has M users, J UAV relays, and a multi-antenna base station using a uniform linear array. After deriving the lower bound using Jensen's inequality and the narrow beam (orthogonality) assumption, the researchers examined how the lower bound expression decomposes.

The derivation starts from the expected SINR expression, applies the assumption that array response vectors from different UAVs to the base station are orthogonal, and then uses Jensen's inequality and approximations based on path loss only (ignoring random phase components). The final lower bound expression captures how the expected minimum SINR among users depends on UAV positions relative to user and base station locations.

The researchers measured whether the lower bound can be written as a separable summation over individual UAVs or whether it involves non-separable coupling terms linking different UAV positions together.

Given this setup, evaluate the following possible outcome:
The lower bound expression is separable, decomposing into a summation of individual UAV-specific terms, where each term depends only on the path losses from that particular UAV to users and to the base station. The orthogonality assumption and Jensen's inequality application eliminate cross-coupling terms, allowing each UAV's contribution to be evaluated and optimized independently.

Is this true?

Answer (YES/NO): YES